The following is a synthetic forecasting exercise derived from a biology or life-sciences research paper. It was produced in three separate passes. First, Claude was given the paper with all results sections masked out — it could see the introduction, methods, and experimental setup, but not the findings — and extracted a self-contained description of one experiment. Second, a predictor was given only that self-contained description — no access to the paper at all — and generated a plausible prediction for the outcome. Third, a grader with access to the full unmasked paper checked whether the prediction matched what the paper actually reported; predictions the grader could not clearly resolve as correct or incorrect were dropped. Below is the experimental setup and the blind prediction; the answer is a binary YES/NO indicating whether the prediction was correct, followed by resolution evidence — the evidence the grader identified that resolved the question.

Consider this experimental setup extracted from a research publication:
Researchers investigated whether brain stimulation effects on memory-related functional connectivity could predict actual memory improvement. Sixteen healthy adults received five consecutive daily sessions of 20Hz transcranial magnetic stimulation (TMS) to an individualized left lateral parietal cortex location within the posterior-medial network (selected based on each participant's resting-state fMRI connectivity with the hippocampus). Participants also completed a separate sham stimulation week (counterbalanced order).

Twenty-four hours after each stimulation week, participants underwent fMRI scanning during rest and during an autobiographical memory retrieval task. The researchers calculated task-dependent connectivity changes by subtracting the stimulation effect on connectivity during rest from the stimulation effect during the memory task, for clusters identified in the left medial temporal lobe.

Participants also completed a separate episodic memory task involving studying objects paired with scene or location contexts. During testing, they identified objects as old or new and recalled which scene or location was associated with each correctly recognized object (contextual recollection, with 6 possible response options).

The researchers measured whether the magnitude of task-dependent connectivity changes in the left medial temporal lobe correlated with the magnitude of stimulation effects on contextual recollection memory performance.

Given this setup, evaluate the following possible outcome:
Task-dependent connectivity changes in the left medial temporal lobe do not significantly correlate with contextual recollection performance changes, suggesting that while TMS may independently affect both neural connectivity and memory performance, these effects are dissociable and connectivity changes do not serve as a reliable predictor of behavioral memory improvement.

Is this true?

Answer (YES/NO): NO